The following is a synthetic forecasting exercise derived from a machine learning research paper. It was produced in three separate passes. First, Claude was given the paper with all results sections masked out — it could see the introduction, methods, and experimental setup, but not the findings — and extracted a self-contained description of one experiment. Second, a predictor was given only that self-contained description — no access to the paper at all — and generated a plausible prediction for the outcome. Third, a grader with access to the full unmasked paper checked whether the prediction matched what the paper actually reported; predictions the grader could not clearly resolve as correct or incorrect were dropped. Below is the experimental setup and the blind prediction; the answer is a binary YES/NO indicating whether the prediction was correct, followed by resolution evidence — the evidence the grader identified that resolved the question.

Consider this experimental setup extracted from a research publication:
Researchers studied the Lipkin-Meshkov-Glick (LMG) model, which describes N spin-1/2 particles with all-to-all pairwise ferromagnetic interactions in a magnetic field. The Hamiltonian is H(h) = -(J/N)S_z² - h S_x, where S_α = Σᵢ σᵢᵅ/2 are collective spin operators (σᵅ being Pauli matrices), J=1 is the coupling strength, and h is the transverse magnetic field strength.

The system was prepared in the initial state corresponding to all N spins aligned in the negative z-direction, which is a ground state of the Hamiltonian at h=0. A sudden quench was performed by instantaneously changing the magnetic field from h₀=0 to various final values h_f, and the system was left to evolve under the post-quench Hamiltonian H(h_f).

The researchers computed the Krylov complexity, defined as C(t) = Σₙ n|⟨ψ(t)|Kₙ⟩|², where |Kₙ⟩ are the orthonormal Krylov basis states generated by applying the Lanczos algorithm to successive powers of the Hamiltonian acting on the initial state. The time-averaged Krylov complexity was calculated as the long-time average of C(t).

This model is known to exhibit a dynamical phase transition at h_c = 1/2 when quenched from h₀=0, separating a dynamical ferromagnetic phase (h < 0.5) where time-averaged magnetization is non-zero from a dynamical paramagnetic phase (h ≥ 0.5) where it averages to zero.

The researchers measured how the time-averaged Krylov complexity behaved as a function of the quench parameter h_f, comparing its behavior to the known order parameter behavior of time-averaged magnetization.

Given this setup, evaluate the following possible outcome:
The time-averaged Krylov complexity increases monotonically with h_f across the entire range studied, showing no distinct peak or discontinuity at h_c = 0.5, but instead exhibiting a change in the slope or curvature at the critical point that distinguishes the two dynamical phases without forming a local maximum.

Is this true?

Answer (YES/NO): NO